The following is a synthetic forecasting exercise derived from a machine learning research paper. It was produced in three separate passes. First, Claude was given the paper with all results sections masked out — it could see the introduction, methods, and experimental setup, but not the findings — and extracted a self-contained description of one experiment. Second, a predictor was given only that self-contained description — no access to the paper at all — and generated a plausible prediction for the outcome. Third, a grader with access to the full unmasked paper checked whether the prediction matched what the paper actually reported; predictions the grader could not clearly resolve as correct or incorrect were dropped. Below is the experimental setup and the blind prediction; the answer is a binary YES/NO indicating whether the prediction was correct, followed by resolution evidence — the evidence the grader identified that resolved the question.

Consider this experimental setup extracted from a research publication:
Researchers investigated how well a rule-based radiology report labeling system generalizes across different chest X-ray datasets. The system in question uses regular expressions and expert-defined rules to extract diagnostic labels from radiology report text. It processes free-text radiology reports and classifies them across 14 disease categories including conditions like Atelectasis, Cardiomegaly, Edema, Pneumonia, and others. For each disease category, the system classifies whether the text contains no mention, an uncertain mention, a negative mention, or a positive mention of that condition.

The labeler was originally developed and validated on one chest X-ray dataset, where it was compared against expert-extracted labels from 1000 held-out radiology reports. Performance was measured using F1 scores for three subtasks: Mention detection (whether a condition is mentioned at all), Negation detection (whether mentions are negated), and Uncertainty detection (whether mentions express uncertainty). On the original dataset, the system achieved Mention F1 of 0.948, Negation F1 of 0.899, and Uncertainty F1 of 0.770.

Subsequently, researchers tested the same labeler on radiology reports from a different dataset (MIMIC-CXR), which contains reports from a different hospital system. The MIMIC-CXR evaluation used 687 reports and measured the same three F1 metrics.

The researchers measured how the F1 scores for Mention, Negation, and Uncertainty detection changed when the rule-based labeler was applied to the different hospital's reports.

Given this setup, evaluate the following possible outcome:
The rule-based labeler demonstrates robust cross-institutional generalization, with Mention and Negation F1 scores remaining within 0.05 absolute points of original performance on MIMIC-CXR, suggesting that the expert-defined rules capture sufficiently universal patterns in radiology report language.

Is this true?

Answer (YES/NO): NO